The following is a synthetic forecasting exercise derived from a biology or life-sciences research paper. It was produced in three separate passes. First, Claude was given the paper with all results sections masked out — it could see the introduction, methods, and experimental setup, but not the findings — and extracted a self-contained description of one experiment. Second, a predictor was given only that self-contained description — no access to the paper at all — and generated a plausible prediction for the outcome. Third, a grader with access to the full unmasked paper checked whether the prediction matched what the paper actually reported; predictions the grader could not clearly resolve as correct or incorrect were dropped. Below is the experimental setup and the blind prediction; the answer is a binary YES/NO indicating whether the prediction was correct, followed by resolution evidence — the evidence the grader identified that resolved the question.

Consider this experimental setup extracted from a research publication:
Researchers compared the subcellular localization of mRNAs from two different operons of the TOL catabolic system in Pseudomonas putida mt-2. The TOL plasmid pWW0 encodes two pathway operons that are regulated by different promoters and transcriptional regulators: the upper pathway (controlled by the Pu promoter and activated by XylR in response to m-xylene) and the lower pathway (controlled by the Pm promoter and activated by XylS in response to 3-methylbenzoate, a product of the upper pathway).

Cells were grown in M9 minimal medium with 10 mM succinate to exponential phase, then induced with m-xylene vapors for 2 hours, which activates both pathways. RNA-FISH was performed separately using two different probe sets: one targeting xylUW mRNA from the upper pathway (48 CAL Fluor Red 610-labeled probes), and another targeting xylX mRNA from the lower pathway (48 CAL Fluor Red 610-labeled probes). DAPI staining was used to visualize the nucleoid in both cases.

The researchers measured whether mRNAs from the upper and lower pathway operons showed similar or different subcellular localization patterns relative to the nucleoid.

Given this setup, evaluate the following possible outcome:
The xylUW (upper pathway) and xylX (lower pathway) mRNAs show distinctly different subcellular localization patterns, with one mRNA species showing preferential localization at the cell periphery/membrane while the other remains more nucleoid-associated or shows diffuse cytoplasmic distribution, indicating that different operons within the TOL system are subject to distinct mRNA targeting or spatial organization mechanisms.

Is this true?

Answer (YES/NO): NO